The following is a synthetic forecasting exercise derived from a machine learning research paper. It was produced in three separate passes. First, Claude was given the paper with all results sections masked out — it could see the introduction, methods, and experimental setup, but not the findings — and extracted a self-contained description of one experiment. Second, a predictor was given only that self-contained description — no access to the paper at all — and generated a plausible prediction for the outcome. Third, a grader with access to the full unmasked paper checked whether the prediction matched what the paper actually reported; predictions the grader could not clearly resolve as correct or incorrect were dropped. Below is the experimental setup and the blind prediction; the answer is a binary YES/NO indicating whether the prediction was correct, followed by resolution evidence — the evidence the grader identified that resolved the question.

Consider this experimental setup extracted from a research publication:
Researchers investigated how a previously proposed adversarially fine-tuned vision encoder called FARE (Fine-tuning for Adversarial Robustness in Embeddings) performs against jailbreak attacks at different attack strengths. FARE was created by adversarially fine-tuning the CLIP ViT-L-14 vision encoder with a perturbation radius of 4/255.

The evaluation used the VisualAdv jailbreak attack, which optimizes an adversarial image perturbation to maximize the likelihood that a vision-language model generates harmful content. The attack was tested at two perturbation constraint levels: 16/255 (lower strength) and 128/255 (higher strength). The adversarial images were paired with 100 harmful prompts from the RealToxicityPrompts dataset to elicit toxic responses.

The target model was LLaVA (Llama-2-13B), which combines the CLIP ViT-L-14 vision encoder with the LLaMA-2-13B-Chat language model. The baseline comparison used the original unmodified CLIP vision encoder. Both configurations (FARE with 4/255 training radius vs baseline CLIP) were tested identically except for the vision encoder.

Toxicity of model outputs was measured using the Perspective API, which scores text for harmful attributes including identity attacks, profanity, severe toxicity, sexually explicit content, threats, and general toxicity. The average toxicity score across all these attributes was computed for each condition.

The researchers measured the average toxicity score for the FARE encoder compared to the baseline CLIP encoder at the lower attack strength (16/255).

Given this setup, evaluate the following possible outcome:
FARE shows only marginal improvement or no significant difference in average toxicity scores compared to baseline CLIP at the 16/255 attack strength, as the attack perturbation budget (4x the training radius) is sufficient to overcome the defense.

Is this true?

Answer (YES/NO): NO